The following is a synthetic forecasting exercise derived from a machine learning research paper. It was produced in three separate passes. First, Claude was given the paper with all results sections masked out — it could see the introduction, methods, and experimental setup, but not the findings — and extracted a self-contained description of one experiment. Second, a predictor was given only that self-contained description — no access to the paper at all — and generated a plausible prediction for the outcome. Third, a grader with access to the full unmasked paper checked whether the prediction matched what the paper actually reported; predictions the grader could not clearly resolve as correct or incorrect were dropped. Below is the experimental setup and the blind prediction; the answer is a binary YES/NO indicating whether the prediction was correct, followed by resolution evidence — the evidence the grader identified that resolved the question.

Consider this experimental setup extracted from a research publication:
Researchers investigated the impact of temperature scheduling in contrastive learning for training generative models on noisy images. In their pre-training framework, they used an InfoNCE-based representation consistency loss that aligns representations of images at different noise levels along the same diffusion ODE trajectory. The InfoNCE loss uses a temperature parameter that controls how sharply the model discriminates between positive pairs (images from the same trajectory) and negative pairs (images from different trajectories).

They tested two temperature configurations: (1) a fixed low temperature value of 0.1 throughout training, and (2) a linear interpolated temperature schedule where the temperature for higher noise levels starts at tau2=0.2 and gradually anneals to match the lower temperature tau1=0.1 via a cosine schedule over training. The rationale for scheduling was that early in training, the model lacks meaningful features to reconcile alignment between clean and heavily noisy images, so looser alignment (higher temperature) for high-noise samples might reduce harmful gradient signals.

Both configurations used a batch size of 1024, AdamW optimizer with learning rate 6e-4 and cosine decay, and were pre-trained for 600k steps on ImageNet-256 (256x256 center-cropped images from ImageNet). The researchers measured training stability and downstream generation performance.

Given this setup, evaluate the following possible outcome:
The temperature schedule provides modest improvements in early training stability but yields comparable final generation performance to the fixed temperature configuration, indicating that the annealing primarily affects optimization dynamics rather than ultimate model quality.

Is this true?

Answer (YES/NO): YES